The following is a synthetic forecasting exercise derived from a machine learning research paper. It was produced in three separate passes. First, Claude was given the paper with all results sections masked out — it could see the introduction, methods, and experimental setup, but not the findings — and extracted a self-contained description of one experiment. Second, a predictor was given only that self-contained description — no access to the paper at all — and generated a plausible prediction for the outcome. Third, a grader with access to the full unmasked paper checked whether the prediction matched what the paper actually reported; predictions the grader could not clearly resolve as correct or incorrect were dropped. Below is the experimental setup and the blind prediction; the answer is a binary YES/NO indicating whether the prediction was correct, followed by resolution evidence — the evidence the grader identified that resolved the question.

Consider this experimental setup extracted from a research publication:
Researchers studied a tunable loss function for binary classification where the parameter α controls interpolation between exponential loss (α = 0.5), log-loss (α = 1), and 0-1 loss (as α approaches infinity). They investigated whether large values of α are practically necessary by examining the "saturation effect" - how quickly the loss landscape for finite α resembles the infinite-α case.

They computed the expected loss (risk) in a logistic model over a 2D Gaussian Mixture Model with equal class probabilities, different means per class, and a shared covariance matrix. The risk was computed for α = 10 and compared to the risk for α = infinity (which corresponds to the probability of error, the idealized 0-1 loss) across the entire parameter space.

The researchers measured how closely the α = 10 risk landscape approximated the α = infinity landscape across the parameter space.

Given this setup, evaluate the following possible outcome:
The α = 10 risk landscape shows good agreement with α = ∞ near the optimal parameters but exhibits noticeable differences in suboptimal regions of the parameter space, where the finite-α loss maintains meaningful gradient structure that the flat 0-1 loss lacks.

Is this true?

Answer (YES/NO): NO